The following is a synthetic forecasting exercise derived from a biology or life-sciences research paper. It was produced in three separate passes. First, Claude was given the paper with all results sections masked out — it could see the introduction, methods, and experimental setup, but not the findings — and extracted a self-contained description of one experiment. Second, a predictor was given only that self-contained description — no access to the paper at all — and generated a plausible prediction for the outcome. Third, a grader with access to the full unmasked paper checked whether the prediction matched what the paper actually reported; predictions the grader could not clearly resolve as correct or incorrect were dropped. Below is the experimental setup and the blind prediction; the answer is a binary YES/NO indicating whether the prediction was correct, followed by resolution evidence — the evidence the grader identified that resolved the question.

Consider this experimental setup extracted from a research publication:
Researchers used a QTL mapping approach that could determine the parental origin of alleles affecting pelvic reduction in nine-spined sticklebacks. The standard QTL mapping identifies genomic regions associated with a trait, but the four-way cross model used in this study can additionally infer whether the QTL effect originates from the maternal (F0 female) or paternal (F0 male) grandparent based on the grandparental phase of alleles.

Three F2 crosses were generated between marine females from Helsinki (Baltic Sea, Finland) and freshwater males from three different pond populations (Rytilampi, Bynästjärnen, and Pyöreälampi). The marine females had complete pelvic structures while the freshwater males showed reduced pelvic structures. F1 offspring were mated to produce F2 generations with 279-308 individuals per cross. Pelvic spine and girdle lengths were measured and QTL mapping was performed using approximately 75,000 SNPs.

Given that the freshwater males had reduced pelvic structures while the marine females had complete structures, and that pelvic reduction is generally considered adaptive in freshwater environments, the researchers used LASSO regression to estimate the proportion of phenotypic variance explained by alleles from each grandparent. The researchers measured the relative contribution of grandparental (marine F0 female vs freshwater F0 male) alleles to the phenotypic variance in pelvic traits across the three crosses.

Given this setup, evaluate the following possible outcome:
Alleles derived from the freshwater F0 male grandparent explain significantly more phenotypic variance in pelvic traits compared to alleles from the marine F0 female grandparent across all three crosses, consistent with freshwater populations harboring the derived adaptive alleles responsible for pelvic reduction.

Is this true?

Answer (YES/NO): NO